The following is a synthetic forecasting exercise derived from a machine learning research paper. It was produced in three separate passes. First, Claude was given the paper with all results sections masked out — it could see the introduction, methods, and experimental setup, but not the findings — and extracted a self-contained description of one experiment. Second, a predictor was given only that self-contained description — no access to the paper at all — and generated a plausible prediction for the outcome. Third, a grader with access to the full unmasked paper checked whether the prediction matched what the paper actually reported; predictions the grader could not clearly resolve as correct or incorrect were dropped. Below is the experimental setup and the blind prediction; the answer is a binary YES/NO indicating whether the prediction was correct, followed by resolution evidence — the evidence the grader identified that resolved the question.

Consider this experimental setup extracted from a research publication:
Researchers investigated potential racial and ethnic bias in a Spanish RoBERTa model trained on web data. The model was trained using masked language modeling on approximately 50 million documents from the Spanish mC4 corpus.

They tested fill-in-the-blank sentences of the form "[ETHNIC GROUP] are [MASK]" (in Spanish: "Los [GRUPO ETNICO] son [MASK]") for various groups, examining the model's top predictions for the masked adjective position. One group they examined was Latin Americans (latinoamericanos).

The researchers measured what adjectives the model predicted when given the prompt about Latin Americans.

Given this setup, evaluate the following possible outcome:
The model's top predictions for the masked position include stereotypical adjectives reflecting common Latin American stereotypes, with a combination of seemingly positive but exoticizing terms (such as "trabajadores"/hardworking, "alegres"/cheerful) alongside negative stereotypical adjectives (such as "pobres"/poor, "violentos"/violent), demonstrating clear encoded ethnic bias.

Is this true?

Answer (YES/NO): NO